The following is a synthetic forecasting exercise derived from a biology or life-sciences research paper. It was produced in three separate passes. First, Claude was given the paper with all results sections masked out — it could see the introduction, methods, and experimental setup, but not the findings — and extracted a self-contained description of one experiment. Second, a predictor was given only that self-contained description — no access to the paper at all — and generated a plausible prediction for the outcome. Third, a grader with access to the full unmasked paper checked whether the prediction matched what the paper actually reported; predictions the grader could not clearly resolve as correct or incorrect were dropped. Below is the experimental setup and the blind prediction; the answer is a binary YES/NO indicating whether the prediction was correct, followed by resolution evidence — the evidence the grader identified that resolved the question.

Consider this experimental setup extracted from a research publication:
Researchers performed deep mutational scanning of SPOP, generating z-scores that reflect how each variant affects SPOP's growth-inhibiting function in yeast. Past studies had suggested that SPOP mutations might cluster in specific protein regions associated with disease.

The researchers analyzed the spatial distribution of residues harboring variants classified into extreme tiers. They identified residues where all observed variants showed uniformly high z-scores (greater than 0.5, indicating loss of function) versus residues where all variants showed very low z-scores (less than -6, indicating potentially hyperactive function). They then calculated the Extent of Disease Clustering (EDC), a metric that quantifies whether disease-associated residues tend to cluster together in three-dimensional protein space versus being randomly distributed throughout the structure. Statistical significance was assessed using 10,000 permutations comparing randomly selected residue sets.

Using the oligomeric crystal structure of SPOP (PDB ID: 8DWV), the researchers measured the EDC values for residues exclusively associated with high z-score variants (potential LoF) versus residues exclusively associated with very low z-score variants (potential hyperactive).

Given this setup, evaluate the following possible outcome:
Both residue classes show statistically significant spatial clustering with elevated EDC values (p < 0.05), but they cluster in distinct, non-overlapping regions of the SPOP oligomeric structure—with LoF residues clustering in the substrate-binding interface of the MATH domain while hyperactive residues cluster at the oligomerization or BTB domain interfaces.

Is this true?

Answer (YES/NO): NO